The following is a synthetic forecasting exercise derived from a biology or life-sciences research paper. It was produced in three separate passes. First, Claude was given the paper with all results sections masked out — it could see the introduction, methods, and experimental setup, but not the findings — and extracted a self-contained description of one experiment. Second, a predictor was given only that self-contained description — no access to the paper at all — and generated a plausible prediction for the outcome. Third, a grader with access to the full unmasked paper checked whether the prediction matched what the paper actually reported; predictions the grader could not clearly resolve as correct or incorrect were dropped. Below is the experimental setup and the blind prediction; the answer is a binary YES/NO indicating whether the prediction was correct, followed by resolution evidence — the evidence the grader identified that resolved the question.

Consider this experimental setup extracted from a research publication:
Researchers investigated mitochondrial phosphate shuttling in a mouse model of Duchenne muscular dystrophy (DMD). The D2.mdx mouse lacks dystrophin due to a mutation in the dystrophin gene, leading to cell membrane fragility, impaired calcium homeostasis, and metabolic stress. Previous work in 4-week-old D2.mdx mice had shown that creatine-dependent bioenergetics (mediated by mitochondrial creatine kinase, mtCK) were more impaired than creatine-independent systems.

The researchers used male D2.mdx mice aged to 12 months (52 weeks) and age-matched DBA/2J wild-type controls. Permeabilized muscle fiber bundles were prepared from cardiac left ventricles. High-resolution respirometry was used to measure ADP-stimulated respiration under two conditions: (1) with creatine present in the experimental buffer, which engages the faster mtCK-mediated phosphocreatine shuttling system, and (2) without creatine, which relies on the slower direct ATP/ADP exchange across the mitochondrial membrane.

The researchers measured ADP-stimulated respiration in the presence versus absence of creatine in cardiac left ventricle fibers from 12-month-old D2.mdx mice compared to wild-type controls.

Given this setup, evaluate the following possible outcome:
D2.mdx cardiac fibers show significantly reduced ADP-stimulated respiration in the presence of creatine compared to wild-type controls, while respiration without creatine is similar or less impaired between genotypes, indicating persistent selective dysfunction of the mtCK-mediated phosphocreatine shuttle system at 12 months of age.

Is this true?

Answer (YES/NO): NO